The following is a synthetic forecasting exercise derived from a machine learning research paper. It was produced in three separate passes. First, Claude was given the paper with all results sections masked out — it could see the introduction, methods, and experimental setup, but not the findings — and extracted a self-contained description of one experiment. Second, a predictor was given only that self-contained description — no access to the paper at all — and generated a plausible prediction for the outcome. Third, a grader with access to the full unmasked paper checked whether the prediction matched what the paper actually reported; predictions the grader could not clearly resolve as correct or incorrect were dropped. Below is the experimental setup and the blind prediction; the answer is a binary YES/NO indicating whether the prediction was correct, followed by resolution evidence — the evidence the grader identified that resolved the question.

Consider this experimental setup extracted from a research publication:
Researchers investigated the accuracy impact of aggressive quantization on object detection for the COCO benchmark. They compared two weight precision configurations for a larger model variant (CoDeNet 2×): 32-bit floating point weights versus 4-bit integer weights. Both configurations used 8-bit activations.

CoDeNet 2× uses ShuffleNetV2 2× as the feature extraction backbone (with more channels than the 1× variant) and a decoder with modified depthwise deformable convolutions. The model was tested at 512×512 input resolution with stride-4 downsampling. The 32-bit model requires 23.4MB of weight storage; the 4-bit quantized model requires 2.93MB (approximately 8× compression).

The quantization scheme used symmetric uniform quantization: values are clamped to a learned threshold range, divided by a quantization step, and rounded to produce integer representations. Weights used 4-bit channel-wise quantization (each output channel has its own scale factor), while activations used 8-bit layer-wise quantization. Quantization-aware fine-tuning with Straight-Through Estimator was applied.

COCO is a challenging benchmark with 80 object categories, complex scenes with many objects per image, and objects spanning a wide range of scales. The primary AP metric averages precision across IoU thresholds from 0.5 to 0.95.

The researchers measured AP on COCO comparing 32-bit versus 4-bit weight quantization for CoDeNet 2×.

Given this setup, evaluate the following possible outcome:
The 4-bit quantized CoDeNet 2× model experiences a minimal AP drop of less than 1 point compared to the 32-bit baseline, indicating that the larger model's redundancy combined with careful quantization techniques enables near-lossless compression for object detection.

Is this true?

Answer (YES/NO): NO